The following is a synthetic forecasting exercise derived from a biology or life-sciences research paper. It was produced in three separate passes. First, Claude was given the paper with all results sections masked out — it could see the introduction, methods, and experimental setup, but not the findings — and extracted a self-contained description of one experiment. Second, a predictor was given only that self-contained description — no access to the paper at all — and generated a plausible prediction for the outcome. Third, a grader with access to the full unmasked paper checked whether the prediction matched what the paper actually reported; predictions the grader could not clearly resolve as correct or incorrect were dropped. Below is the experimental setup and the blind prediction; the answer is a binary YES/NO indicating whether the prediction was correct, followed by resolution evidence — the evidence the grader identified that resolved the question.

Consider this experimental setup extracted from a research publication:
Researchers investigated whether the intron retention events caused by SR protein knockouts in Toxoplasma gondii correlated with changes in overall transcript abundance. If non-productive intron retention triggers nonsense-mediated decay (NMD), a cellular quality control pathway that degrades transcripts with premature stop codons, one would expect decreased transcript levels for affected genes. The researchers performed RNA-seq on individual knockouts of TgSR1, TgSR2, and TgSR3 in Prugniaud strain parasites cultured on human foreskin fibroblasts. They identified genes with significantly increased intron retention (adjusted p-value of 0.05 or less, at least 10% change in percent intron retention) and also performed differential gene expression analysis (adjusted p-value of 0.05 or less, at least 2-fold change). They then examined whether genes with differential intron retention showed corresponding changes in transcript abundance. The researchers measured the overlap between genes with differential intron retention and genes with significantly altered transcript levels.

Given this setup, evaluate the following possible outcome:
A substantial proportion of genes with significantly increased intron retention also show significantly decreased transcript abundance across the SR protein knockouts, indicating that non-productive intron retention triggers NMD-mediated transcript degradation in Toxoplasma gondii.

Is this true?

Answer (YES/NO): NO